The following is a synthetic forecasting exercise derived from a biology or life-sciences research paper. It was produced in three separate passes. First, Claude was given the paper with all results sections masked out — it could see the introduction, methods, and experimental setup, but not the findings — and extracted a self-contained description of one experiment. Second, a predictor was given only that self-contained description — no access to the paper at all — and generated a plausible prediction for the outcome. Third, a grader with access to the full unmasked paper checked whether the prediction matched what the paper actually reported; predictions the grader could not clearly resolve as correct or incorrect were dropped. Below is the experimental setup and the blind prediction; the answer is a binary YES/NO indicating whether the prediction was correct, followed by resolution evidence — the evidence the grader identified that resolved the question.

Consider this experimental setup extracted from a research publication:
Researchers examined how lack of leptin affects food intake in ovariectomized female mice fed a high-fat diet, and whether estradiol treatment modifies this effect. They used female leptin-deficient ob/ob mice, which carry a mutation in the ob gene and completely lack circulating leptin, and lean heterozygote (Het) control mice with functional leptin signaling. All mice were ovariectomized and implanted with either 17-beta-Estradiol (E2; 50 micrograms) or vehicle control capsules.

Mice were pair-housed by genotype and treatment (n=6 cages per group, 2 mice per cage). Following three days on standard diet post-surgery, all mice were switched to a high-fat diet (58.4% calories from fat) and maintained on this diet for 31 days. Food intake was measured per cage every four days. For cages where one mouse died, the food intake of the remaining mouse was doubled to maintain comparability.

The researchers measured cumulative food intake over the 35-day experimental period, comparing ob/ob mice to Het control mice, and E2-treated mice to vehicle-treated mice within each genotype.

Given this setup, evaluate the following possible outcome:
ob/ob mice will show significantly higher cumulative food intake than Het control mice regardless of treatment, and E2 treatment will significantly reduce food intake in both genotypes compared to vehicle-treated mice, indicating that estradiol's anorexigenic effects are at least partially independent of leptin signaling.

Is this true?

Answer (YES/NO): NO